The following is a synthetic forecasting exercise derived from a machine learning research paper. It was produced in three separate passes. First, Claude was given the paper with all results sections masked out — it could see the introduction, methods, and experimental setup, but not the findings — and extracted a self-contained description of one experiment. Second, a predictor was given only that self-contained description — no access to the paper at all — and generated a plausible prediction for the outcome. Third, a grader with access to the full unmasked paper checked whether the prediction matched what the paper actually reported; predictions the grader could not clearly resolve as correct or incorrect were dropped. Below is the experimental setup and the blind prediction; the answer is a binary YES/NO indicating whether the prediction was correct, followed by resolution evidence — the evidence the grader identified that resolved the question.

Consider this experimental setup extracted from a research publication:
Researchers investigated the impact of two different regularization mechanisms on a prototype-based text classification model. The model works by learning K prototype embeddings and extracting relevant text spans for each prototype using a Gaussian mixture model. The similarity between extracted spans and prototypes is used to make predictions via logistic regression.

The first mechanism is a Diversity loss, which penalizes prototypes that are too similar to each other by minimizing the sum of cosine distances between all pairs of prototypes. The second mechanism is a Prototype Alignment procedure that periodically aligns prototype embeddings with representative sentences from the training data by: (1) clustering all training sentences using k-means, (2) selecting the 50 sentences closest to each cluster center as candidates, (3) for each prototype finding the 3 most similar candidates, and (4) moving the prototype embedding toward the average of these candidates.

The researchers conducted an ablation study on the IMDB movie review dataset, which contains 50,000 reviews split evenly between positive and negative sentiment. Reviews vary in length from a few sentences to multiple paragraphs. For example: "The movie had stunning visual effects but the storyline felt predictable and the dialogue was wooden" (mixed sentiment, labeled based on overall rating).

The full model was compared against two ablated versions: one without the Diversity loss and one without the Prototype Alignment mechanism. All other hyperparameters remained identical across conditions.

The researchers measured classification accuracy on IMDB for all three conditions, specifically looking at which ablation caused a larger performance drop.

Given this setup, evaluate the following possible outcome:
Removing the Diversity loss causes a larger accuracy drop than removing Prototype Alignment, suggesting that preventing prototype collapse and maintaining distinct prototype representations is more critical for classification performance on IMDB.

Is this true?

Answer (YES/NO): YES